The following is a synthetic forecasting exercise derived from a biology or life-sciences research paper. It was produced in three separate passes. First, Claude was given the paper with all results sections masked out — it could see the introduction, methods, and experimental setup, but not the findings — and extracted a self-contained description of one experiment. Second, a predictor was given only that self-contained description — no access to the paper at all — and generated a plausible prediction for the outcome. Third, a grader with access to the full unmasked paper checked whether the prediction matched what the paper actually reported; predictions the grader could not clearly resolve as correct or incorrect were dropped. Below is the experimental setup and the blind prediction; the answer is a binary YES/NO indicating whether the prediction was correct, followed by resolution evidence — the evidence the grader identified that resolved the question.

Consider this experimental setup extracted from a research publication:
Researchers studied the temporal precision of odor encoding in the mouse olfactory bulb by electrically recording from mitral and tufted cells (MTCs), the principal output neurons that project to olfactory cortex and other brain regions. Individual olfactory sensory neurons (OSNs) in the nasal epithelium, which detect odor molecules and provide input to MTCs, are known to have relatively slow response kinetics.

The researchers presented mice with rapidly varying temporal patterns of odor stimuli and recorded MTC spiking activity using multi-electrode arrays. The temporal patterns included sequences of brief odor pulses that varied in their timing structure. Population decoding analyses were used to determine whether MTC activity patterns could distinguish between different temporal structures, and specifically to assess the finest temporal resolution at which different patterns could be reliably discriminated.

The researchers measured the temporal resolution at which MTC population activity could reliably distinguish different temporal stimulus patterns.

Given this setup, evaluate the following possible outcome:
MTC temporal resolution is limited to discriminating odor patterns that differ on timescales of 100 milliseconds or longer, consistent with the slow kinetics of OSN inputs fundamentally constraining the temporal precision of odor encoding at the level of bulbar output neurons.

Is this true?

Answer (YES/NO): NO